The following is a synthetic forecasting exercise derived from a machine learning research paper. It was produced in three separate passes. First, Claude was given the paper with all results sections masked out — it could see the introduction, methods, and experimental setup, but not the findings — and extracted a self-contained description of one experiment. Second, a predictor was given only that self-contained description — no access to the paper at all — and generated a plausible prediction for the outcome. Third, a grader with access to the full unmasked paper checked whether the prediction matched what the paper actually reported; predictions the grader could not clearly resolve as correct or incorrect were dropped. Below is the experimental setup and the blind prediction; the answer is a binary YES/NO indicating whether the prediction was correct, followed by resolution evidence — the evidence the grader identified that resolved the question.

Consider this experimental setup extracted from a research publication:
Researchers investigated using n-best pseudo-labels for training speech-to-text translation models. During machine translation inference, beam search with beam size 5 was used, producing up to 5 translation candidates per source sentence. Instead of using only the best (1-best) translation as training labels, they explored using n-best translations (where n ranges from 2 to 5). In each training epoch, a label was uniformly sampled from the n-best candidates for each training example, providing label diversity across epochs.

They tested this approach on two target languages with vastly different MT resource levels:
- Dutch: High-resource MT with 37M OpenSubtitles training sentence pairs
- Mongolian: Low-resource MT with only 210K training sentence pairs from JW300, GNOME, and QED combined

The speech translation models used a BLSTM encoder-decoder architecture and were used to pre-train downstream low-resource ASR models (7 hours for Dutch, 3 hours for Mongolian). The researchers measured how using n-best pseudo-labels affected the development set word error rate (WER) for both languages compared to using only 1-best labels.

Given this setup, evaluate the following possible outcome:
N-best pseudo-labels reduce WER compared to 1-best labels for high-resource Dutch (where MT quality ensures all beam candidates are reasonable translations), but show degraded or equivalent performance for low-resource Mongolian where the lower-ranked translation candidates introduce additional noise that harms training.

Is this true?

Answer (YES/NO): NO